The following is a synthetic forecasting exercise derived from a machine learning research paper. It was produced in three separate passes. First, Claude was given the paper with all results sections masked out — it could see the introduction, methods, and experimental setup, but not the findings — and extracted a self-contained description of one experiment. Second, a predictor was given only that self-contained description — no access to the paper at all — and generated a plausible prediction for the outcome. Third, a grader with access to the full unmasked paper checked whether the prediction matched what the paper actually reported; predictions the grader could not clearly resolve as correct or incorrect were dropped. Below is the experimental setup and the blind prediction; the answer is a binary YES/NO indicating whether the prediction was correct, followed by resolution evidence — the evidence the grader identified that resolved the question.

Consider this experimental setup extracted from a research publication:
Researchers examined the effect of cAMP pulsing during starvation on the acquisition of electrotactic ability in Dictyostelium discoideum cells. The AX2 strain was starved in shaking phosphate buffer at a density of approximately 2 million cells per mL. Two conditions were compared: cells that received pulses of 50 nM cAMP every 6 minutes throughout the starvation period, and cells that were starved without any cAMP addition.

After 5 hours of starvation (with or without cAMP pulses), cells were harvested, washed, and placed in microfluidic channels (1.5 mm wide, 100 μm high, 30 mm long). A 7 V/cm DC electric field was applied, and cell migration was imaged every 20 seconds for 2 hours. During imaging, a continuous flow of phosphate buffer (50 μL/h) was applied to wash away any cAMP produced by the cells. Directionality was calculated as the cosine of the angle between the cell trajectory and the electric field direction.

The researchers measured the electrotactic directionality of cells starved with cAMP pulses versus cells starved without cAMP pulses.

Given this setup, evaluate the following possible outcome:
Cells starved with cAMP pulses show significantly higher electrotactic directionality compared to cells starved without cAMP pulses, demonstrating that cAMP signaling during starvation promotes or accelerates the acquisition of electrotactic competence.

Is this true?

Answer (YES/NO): NO